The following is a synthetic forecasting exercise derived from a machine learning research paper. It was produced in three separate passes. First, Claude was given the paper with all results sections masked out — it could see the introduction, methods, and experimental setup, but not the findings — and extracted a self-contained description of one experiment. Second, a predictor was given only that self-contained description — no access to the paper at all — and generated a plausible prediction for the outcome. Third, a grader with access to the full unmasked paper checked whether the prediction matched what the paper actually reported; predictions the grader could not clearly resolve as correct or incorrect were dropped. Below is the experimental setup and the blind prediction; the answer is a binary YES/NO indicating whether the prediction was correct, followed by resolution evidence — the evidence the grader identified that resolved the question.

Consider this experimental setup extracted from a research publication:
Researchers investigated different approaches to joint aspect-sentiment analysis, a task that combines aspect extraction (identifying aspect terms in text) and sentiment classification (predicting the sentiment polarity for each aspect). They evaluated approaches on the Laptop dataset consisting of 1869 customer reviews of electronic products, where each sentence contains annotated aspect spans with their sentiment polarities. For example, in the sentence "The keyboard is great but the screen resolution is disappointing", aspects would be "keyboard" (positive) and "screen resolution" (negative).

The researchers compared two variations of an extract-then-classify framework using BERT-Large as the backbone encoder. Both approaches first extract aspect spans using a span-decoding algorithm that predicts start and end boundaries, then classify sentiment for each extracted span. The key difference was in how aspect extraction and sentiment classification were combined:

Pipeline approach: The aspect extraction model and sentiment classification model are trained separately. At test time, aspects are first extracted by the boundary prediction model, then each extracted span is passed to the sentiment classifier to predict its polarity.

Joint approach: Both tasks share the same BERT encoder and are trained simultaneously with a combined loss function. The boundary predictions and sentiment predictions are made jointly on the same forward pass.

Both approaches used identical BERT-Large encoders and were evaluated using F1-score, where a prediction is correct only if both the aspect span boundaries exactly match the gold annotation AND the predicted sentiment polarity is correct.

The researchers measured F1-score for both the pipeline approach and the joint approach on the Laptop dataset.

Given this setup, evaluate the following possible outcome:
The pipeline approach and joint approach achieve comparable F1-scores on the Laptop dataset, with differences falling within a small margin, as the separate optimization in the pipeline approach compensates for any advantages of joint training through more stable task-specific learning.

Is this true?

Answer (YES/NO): NO